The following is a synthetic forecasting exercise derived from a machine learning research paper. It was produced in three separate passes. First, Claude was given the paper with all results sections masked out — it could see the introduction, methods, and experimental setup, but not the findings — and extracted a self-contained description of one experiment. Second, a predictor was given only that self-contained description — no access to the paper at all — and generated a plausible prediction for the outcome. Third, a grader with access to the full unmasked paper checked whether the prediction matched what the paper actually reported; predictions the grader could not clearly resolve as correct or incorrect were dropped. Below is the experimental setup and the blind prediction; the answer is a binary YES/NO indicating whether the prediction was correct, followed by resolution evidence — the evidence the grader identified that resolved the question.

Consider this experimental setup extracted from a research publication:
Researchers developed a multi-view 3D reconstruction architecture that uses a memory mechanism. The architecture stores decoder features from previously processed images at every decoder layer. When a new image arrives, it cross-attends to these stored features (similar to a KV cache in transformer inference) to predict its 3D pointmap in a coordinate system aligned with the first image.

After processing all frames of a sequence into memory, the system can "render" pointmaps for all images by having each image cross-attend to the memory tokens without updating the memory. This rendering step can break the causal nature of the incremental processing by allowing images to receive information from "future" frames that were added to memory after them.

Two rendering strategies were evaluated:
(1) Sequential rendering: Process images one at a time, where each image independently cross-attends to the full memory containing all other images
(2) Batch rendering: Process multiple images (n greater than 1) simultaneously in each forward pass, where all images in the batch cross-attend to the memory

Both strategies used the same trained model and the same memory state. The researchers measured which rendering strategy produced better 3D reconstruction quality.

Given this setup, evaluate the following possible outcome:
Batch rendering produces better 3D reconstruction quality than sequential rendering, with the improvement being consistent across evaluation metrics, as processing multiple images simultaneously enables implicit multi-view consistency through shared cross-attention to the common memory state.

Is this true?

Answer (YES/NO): NO